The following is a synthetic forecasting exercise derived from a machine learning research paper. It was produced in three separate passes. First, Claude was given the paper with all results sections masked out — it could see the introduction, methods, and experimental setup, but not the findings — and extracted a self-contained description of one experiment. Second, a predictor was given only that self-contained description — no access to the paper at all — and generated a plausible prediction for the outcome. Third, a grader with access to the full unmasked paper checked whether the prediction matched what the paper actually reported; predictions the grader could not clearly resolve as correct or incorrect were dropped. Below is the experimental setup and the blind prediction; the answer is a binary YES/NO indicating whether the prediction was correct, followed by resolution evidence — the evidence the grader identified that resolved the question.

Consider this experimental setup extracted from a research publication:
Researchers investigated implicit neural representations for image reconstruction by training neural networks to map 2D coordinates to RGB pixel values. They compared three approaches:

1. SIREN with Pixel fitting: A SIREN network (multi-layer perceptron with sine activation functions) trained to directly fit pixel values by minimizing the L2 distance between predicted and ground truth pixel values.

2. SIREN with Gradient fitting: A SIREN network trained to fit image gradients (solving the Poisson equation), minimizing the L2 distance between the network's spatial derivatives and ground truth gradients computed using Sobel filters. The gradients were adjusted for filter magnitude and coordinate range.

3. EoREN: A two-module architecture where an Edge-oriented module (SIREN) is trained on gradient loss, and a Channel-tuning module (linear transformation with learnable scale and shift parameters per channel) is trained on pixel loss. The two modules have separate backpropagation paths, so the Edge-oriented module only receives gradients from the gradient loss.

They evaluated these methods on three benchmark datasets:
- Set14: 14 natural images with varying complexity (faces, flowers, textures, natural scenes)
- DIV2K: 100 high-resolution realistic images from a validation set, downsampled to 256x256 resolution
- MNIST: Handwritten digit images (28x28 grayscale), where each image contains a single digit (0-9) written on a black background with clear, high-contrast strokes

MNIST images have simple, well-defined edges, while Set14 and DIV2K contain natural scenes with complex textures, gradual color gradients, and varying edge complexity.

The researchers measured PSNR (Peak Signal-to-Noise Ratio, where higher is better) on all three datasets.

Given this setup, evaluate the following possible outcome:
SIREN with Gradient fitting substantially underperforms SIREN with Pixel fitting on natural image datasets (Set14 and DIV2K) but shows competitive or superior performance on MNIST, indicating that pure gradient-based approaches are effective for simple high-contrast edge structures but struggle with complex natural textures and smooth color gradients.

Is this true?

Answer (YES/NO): NO